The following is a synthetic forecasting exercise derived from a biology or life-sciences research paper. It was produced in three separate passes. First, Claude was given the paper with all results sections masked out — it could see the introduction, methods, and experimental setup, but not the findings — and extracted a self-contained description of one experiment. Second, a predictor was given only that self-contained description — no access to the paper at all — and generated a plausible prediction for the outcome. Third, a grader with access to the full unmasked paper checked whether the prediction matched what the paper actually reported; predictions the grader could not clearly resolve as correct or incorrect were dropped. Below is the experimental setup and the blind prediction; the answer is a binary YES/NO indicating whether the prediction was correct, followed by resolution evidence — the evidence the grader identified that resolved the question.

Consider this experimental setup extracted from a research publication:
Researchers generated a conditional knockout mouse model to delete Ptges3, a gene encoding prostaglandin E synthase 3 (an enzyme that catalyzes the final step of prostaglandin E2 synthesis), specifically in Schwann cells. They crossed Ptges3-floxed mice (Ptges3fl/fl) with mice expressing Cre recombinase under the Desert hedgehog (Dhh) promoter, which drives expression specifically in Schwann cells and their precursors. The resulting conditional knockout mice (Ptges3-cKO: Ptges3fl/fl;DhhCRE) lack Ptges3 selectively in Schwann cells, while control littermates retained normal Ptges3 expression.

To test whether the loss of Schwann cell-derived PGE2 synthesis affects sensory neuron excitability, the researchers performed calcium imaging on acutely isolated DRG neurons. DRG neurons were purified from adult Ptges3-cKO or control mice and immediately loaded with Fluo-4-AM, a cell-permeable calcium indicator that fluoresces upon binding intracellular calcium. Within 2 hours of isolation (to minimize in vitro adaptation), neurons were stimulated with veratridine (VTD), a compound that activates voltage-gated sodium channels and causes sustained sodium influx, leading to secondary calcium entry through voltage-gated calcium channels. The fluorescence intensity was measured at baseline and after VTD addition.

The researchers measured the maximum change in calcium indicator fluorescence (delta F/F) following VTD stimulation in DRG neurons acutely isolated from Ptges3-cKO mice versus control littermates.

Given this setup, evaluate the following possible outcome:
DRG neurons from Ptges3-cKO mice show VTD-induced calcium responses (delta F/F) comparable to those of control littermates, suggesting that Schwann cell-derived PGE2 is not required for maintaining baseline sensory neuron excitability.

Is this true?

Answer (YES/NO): NO